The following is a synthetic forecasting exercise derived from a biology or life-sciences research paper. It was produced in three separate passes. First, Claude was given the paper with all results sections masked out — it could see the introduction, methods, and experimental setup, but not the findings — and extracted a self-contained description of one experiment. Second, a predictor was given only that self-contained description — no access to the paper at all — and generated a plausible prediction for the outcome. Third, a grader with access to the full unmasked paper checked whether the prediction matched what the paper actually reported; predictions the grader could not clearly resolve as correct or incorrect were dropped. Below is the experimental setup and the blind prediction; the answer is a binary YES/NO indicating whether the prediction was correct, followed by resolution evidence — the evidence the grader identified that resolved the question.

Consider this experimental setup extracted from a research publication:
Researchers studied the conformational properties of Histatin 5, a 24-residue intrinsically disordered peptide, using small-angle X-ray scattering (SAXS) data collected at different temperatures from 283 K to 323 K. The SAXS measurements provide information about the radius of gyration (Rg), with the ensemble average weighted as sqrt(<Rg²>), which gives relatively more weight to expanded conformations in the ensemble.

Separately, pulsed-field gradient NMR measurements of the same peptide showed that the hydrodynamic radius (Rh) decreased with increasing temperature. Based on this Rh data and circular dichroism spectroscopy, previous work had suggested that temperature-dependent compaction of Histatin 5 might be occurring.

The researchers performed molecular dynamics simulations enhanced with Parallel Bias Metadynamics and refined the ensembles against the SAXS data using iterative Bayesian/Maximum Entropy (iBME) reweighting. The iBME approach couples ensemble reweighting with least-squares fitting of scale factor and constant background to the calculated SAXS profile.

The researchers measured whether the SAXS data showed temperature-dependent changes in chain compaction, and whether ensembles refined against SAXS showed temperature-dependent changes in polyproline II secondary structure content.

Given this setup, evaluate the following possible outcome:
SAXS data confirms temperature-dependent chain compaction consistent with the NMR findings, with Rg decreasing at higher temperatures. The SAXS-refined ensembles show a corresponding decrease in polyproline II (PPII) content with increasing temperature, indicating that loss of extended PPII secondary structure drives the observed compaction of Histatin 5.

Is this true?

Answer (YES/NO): NO